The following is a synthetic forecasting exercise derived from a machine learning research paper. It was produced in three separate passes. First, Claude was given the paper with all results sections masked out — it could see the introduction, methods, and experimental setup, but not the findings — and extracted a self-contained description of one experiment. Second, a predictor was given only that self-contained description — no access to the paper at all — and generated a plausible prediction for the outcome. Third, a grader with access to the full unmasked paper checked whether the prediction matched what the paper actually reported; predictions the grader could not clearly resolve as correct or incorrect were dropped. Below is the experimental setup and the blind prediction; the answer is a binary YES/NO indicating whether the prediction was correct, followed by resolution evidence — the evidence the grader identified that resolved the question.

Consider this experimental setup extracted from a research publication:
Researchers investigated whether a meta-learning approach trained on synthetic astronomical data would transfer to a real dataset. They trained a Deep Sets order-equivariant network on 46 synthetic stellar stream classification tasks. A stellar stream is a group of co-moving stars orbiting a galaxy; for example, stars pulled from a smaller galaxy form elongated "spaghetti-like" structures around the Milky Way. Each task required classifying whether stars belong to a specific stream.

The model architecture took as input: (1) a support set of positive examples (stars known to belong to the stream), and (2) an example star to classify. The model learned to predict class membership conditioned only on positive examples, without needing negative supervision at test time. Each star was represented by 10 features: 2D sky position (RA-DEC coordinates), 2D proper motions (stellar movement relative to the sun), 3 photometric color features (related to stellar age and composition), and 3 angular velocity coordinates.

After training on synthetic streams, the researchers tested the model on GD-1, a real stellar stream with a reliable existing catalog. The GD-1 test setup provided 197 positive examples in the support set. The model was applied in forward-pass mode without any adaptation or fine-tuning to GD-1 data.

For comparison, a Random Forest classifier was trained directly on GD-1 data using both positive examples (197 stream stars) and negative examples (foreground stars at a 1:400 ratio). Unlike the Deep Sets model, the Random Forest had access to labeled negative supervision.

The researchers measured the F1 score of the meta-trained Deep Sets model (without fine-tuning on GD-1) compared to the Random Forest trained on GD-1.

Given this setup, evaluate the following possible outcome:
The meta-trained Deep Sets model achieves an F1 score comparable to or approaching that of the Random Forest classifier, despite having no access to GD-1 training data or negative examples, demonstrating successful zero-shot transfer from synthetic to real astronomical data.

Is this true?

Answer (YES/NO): NO